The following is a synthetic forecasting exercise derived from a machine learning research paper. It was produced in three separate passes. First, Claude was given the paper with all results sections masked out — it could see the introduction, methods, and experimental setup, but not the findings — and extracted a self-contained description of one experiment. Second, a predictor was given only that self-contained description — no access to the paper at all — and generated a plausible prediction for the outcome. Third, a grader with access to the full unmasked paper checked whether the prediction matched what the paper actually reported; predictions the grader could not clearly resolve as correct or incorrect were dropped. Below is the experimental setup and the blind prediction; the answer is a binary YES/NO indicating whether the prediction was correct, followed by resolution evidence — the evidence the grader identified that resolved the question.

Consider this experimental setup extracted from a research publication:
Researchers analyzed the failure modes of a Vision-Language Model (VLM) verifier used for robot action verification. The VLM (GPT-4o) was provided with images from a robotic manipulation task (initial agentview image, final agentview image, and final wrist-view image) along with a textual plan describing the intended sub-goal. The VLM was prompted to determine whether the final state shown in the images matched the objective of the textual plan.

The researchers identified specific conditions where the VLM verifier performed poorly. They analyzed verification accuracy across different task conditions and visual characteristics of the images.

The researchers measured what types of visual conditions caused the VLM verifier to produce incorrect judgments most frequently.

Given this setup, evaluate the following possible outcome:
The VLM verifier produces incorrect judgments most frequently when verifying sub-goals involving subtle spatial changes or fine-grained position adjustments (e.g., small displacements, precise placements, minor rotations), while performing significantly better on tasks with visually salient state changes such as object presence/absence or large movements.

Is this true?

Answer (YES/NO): NO